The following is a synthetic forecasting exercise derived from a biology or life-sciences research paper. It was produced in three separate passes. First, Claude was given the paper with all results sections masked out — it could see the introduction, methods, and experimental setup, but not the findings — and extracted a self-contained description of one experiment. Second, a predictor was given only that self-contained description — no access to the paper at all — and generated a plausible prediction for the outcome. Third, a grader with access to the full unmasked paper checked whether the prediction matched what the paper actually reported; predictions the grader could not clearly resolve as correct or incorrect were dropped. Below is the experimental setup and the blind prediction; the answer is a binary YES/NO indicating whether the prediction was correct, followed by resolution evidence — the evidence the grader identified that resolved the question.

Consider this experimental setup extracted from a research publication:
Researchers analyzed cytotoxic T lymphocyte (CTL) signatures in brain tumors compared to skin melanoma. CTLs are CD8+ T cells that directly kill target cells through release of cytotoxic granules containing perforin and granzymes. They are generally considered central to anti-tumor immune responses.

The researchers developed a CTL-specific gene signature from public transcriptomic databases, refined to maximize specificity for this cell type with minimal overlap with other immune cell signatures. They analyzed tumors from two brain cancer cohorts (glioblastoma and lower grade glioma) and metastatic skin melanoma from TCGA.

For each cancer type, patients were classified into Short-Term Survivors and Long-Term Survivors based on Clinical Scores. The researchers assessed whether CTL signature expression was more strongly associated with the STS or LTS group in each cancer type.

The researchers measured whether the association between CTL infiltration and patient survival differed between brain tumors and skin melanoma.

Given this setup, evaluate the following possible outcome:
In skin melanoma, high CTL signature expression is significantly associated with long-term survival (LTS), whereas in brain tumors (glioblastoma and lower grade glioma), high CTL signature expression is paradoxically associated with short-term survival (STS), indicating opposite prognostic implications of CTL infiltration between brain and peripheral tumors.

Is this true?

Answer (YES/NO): YES